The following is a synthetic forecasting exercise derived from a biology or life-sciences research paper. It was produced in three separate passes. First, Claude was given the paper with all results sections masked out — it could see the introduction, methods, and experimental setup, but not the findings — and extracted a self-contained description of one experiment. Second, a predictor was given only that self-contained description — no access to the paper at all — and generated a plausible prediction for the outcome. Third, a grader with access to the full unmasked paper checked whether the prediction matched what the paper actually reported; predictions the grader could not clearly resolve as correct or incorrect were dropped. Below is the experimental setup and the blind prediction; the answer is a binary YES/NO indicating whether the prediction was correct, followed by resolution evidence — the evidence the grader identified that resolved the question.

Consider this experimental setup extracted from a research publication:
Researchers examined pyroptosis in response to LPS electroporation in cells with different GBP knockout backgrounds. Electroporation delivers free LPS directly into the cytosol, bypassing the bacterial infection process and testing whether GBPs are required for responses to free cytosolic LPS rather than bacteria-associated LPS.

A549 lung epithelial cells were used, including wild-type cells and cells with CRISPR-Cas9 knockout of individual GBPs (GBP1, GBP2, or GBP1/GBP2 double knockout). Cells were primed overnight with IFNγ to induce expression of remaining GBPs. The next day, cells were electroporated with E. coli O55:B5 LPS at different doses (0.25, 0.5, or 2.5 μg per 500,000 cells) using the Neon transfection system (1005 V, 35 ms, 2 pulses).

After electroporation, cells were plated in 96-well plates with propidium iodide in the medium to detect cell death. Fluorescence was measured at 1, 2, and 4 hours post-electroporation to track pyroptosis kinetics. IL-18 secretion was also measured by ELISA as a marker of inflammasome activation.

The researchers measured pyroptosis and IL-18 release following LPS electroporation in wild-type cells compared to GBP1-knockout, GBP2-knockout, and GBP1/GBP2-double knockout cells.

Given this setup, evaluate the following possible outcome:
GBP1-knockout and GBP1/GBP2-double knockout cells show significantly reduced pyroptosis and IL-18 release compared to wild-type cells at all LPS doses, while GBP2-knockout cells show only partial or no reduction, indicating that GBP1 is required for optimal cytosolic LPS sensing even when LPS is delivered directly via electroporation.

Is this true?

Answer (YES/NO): NO